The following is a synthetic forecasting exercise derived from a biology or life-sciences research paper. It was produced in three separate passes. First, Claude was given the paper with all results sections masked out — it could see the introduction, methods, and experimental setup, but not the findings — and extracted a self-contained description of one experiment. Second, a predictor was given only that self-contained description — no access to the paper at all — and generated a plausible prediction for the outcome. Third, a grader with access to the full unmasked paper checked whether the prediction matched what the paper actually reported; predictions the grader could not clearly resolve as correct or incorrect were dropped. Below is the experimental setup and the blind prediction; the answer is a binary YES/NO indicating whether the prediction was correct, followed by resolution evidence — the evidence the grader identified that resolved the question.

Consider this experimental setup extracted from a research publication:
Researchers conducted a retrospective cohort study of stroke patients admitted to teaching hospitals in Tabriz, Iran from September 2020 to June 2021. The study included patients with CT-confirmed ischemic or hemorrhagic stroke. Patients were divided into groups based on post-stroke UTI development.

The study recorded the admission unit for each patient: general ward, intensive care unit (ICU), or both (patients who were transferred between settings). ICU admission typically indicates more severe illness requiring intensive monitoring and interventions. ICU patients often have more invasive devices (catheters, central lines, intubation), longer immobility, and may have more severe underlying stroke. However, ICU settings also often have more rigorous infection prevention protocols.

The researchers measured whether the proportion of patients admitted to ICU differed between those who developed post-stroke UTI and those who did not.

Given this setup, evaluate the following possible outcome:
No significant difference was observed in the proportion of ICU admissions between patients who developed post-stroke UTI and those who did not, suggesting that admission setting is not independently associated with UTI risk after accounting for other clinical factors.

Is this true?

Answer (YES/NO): NO